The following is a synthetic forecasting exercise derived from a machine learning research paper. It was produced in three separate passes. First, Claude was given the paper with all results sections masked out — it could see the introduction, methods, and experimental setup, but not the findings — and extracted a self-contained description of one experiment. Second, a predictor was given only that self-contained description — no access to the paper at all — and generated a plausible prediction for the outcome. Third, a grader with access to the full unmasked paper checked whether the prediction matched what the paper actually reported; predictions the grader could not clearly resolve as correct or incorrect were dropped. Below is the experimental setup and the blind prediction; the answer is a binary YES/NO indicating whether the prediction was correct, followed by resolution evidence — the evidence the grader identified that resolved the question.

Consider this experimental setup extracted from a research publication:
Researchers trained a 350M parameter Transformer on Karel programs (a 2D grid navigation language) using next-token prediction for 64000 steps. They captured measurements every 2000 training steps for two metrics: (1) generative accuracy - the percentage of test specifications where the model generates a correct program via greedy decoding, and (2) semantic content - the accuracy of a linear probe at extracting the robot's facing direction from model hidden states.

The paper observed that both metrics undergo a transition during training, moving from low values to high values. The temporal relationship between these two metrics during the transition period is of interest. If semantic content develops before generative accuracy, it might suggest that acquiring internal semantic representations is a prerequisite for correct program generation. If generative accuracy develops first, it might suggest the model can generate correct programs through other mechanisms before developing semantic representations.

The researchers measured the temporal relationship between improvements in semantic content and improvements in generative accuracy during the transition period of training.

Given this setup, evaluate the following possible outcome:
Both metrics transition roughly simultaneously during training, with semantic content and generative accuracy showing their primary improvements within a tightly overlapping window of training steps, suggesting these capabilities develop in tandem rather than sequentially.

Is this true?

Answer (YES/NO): YES